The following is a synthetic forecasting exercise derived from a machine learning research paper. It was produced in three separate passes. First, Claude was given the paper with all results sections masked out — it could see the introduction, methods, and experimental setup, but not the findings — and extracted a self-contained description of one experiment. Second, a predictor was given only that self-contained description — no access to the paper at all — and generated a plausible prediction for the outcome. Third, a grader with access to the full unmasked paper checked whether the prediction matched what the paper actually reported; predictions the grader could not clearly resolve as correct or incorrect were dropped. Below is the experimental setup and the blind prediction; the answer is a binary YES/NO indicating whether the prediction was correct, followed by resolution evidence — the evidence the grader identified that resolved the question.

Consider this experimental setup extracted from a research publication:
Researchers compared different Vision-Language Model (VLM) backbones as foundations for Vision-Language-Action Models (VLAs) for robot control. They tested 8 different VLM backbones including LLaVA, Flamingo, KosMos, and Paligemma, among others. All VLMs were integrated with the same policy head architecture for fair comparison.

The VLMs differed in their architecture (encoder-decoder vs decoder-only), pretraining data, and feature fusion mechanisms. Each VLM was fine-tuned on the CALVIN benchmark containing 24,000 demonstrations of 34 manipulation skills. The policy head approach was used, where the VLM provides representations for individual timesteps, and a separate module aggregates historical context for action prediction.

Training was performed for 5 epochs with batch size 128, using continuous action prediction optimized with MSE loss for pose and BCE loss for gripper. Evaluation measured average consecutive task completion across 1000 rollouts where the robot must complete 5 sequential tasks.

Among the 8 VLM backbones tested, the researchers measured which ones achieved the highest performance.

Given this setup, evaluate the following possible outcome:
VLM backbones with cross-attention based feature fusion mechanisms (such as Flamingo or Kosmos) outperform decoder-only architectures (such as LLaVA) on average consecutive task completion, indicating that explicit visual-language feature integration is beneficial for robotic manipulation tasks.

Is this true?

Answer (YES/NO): NO